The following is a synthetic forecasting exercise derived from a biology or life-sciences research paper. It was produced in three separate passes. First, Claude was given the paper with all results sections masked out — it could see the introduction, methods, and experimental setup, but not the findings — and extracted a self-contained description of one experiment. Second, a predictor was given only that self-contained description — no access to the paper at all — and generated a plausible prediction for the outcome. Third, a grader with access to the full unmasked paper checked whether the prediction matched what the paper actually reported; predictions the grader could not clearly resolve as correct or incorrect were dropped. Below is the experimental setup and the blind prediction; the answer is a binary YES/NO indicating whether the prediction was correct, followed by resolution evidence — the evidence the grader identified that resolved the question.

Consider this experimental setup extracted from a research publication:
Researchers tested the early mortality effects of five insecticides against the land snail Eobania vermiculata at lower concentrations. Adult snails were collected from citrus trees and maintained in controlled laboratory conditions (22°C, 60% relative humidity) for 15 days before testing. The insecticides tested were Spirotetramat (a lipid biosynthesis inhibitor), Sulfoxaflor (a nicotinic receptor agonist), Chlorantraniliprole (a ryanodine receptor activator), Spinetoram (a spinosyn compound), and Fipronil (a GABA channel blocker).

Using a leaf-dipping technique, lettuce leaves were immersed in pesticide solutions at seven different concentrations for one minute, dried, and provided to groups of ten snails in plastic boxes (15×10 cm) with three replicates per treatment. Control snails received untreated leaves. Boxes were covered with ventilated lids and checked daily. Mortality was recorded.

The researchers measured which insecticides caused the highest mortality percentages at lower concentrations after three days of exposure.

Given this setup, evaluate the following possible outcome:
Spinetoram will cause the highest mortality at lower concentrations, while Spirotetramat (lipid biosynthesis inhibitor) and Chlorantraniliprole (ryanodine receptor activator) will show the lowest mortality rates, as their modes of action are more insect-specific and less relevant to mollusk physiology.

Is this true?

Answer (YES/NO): NO